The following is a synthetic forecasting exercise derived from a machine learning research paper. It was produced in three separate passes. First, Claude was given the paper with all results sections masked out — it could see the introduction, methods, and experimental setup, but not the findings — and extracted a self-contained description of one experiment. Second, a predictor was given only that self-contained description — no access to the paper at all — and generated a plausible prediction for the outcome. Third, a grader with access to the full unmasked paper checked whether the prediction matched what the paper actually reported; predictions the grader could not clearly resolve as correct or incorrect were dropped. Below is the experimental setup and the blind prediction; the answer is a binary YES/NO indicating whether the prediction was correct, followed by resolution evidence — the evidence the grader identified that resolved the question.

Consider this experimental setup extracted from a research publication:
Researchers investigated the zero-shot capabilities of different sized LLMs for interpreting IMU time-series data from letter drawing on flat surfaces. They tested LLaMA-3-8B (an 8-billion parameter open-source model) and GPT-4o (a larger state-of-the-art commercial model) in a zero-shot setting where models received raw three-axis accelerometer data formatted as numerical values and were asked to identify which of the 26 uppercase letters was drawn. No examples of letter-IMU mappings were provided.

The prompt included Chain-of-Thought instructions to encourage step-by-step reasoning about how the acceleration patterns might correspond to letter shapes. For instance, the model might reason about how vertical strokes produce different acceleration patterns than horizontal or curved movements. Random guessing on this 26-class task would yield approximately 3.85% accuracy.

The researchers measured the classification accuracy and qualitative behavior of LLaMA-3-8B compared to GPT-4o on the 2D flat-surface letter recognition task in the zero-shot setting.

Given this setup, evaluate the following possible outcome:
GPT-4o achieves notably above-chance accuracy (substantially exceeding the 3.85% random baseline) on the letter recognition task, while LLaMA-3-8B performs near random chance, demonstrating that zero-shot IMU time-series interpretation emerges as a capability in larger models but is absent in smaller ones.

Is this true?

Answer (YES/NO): NO